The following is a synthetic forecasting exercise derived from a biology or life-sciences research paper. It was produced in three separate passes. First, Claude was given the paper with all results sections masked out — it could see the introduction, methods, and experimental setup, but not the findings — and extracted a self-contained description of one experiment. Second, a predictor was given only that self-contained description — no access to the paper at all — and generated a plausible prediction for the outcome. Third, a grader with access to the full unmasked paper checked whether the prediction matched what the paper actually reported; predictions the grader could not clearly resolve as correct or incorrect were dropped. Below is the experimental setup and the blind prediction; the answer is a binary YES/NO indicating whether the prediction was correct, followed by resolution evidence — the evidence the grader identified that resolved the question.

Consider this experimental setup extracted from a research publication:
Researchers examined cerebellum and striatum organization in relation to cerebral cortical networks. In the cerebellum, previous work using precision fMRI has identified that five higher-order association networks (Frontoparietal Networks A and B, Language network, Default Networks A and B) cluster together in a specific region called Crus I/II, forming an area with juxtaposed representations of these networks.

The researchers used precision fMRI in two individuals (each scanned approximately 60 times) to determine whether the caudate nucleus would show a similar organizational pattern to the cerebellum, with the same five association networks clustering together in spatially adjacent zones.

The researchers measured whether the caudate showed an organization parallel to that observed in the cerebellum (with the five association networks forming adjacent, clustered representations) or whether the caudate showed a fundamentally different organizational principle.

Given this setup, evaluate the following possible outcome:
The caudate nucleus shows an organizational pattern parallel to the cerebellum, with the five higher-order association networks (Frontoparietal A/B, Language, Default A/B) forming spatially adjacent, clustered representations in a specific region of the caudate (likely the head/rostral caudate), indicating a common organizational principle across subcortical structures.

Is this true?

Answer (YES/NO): YES